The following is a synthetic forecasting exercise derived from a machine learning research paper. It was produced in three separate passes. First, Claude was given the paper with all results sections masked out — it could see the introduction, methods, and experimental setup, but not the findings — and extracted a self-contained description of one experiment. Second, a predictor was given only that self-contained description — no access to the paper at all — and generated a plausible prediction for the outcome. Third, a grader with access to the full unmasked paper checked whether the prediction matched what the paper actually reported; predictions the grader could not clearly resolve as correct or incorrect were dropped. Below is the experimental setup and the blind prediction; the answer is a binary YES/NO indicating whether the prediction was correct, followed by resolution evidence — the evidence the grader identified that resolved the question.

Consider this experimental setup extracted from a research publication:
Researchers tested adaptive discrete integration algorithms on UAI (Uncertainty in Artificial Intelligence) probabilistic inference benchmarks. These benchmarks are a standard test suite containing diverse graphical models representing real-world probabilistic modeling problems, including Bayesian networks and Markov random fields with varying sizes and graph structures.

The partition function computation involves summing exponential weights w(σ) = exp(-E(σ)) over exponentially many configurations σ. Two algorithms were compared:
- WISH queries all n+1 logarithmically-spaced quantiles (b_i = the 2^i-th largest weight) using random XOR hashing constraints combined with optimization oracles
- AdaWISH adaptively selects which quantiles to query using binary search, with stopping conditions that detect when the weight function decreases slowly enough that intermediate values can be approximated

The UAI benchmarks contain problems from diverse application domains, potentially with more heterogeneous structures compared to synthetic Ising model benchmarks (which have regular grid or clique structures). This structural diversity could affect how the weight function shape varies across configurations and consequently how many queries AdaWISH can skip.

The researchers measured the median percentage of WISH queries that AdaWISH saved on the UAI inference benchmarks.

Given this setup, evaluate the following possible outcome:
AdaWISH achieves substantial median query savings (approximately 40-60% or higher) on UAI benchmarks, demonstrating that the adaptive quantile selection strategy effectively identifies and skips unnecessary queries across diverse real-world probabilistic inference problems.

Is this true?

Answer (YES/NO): YES